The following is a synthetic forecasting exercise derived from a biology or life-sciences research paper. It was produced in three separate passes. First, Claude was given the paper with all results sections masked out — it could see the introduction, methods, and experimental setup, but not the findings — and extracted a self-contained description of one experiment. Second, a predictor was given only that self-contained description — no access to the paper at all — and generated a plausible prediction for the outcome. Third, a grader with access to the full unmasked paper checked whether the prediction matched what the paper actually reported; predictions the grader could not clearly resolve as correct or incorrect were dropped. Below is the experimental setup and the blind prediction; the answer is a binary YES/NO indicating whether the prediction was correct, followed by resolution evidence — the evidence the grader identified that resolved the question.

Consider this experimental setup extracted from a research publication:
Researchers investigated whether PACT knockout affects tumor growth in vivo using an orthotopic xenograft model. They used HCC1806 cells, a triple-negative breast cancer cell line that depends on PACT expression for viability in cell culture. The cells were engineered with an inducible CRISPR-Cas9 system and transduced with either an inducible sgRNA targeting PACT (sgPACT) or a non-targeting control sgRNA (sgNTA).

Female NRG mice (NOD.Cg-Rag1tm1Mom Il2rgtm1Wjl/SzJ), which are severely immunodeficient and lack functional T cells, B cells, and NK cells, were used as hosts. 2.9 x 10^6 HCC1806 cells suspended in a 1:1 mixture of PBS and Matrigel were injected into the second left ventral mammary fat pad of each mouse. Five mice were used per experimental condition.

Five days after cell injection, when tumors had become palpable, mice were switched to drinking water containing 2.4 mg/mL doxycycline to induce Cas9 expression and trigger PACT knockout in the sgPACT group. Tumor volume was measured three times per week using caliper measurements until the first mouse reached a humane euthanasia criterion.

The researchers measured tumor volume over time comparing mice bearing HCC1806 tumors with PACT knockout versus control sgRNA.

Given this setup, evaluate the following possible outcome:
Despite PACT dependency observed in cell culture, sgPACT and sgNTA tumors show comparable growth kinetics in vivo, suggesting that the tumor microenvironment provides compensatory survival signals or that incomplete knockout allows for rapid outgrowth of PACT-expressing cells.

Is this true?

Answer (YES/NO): NO